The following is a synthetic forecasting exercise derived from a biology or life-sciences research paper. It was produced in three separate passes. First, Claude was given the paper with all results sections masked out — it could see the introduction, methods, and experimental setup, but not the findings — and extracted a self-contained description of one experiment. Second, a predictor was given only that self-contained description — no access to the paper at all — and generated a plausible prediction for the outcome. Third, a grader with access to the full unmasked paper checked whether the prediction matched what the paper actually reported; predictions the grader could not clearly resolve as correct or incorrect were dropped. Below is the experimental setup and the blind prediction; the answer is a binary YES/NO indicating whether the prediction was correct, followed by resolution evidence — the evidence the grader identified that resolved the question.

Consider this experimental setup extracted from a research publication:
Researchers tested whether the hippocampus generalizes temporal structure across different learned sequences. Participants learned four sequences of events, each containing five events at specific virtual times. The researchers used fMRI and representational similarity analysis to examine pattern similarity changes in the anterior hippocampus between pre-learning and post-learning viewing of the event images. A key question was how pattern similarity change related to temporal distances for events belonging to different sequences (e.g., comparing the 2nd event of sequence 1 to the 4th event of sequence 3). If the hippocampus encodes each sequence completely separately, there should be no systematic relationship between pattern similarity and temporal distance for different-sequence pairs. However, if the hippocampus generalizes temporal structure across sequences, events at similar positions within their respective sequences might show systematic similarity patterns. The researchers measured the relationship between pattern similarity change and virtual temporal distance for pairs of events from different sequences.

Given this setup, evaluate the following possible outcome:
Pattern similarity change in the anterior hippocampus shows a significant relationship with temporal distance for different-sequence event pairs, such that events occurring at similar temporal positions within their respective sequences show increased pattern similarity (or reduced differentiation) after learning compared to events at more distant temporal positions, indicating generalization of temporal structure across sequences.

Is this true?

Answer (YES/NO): YES